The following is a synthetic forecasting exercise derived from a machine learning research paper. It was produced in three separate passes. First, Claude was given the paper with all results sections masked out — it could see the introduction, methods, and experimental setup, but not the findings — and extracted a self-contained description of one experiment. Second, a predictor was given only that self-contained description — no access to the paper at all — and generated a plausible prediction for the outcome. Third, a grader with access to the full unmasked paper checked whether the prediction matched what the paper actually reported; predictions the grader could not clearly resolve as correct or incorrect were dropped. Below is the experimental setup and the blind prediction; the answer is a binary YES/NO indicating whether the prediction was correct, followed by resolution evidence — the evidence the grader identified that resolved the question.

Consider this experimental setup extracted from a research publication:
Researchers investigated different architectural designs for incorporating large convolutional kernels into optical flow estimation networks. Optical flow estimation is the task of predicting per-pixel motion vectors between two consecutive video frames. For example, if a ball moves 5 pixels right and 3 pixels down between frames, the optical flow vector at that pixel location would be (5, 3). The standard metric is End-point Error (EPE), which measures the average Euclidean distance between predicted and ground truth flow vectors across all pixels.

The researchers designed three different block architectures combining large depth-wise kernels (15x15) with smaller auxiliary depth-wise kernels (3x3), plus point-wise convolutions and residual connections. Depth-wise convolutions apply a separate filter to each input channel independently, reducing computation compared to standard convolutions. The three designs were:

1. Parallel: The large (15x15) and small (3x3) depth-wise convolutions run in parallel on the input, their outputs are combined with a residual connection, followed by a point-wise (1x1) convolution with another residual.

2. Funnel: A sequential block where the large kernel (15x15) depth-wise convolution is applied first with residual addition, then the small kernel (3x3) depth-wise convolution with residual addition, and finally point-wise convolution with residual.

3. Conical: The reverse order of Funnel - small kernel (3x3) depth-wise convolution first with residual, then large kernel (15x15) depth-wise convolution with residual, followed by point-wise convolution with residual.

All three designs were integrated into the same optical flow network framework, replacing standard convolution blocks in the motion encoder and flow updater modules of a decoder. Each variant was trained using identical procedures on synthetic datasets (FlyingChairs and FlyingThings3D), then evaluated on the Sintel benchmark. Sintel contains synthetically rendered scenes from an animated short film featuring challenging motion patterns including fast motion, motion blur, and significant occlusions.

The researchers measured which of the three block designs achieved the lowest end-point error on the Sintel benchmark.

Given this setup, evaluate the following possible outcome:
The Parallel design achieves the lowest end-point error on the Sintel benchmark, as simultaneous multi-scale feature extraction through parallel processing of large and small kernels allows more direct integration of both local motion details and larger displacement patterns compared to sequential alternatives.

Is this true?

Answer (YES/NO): NO